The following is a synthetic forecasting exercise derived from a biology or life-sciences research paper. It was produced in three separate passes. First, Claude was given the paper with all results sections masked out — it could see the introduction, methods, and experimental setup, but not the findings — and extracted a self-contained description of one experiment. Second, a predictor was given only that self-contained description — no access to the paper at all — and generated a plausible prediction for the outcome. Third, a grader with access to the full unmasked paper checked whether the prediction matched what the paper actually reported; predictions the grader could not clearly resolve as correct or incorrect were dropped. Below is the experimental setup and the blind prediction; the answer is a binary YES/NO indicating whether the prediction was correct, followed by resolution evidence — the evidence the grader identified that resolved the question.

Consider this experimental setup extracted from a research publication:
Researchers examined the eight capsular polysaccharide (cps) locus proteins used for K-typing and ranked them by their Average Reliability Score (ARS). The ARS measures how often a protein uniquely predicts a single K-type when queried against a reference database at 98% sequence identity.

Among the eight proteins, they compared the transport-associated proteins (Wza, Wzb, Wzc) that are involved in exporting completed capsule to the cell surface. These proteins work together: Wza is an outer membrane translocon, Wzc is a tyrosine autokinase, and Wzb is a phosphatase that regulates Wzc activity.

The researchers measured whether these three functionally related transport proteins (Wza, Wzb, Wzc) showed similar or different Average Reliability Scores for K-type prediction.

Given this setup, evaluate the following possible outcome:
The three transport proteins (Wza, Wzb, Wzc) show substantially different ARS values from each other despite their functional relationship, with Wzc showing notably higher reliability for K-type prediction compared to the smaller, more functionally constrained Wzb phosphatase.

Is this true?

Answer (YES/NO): NO